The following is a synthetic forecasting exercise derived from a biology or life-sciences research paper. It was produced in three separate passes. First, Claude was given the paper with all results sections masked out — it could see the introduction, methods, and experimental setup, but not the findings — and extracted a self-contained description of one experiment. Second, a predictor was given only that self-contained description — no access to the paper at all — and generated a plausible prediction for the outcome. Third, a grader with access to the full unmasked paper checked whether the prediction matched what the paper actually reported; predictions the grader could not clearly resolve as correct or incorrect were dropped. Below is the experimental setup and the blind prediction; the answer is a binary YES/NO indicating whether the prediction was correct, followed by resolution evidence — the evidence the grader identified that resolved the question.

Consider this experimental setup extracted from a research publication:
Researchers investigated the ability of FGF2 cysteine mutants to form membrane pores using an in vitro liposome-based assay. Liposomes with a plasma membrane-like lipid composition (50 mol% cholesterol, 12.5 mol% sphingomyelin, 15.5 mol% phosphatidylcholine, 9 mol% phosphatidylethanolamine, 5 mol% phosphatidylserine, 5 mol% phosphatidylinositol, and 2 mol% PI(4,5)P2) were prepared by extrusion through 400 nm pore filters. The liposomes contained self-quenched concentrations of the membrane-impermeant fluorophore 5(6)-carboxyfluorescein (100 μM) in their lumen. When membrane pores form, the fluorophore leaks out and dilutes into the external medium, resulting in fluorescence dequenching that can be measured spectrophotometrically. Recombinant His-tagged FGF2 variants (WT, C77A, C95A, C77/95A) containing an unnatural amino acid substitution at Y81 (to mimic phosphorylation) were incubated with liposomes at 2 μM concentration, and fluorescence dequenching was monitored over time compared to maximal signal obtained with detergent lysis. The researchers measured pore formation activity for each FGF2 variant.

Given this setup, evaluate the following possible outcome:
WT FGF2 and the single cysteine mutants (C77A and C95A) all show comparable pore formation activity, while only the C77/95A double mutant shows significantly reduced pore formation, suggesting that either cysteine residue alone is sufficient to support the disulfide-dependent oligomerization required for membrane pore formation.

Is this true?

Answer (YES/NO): NO